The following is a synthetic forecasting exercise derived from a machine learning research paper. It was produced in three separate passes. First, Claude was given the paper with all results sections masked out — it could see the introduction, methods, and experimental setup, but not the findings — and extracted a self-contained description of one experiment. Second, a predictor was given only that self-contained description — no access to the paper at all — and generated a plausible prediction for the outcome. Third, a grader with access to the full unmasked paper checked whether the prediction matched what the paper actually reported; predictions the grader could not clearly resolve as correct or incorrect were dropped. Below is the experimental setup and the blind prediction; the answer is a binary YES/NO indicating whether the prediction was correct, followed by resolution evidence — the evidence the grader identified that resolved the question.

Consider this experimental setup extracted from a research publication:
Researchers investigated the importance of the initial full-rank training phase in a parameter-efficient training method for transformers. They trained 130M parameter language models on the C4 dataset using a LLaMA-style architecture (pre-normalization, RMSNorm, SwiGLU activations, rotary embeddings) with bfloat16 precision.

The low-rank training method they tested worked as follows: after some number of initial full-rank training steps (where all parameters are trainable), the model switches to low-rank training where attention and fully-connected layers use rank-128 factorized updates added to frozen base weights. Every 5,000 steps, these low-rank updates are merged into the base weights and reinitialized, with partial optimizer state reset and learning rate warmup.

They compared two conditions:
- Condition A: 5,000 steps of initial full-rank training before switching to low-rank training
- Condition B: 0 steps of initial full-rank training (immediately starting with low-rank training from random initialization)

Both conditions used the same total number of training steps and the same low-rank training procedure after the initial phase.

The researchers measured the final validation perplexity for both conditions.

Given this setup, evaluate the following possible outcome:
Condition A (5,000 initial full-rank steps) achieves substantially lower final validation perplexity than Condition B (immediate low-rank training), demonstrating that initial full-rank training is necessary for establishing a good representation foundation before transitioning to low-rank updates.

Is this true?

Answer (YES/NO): YES